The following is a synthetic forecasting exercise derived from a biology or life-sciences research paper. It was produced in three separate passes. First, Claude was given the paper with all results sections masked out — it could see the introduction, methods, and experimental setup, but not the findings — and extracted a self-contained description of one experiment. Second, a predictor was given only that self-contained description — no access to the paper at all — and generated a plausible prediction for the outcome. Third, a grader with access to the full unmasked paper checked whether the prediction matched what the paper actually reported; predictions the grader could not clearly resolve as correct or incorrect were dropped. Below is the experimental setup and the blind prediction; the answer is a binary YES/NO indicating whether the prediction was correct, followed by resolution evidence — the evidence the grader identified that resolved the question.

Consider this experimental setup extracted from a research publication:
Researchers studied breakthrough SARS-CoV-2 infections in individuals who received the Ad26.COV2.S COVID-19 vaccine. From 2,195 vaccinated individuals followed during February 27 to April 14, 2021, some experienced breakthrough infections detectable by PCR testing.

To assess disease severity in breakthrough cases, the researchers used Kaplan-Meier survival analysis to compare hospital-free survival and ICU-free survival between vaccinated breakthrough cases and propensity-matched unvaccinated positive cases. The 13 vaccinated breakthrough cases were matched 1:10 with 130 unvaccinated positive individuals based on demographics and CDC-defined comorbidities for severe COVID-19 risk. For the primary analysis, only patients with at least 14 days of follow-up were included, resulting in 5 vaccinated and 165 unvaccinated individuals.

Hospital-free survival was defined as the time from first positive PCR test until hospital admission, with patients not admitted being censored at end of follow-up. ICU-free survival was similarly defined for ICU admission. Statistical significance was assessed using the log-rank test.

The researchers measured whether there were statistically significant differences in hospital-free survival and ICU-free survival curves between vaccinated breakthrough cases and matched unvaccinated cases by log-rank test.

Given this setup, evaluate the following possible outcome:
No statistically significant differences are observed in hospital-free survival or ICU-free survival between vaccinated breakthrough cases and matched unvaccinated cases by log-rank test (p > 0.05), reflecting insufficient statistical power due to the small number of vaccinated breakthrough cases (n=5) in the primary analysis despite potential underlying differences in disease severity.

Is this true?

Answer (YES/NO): YES